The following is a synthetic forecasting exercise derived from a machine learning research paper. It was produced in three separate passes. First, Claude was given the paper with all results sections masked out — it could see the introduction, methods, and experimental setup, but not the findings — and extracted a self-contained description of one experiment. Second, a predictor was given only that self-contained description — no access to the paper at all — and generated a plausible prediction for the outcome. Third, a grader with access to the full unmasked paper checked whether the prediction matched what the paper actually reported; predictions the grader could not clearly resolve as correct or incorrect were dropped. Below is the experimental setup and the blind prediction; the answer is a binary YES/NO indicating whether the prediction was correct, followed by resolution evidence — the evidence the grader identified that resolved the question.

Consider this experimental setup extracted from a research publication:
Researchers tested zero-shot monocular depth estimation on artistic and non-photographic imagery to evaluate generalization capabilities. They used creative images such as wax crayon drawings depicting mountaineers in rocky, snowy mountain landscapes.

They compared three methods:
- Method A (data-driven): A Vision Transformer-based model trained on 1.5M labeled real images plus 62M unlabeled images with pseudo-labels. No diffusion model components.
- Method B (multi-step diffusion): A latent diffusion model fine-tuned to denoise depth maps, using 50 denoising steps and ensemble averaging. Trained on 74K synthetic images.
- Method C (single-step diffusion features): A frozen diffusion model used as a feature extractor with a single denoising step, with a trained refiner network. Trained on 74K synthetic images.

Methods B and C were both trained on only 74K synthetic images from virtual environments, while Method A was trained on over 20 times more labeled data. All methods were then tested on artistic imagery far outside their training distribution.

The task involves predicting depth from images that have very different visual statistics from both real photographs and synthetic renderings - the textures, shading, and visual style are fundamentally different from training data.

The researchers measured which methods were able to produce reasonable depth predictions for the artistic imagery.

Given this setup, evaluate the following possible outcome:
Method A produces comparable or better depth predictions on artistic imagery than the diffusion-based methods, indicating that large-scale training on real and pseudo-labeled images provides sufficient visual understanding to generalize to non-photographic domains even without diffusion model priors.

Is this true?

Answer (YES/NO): NO